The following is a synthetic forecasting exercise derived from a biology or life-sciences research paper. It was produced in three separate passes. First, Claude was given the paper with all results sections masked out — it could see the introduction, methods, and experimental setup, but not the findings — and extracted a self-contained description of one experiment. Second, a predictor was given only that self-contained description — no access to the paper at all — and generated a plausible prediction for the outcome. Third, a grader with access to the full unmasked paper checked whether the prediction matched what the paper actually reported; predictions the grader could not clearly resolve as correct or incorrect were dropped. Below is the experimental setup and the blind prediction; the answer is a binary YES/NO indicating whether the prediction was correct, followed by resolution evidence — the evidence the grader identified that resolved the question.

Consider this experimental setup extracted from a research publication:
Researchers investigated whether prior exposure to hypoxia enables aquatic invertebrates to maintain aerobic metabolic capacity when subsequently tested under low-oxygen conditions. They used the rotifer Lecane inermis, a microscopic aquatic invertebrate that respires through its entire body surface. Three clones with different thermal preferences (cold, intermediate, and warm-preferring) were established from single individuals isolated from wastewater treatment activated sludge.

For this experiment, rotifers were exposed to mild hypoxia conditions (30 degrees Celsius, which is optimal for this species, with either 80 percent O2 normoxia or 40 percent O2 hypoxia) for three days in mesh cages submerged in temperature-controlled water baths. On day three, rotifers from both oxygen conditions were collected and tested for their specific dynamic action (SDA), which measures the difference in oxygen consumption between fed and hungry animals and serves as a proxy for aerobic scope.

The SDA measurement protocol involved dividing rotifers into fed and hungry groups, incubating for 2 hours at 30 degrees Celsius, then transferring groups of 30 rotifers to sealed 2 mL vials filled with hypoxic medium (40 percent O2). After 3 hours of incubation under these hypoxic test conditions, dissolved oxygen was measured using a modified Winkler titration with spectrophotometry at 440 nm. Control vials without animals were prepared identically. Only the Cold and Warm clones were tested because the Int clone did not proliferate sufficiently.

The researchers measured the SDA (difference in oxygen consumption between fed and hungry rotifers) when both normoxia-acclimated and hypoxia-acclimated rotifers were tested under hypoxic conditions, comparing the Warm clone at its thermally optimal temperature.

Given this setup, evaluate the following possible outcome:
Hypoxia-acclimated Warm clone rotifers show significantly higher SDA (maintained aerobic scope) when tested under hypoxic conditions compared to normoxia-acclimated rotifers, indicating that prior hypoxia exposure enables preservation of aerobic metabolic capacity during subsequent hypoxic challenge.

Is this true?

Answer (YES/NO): YES